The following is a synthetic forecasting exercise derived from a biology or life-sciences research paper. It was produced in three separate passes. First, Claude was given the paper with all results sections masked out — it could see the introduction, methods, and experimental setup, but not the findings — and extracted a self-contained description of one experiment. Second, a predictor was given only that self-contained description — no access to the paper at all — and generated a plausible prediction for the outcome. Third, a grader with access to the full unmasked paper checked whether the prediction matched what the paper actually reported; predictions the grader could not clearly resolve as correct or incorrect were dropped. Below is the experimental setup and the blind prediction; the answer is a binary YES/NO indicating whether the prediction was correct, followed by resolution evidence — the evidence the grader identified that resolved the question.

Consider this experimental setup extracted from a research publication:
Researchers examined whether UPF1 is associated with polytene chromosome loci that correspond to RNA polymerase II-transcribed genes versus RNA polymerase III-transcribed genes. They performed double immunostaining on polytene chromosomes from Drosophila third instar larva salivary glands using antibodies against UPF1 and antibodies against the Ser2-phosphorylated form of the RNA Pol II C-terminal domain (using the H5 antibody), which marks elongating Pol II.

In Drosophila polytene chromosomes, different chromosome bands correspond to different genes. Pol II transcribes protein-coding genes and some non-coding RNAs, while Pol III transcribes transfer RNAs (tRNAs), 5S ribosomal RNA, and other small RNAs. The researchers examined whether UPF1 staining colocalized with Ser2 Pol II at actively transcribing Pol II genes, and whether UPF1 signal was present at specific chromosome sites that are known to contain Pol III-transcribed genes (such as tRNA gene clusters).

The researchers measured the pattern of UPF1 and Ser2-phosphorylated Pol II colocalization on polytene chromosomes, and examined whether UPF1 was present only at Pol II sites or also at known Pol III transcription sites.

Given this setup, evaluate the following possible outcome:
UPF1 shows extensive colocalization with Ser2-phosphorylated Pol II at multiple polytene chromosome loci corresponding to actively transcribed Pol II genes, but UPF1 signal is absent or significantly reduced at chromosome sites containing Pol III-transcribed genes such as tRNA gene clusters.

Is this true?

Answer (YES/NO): NO